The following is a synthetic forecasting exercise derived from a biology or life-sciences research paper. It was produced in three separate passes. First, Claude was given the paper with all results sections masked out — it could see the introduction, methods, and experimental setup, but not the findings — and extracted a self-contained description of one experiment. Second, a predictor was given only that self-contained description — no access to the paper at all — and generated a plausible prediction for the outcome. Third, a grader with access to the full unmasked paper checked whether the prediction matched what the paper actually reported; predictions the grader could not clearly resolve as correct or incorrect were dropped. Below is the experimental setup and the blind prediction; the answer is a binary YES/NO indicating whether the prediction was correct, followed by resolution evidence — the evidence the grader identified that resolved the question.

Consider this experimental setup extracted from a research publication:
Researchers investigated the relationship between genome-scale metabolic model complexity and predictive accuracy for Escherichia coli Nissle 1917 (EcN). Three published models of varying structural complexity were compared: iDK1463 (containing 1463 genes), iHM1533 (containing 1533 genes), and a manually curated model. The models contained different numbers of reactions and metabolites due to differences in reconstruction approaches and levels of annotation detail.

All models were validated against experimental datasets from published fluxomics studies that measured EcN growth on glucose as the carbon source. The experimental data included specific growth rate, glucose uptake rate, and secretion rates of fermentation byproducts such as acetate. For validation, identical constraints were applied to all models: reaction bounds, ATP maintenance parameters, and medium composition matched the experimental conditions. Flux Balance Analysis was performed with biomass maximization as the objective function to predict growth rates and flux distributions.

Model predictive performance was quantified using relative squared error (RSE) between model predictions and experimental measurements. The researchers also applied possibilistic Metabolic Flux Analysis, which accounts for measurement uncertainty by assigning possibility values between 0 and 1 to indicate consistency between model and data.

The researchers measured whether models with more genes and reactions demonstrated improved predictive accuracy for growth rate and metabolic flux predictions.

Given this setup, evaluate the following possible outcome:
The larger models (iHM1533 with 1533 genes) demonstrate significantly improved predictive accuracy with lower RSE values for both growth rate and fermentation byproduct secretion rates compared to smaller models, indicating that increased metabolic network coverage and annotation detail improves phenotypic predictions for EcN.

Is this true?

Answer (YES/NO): NO